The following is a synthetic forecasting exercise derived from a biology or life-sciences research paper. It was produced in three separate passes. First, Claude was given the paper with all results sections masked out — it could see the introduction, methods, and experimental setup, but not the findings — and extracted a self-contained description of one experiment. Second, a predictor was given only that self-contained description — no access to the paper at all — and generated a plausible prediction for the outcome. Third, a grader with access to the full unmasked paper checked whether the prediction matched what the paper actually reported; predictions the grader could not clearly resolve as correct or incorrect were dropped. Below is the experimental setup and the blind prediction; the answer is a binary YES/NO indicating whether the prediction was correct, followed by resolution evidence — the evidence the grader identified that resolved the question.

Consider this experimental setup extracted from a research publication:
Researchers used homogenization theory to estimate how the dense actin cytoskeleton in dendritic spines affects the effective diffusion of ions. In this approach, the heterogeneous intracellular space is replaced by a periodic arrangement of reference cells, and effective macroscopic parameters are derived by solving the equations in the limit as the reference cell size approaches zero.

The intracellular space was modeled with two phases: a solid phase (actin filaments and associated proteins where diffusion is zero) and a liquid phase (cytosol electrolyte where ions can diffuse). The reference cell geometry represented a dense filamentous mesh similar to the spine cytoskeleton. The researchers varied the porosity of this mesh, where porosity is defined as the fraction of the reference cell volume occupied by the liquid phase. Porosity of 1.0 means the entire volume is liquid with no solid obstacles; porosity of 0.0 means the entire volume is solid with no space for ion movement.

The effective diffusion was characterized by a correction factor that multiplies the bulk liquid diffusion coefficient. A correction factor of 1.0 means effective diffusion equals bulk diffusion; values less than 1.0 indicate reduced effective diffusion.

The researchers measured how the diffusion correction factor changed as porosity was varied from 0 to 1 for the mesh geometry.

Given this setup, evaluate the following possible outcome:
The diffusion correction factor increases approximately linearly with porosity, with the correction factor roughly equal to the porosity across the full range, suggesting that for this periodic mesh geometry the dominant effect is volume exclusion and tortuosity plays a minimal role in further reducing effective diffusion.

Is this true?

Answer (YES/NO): NO